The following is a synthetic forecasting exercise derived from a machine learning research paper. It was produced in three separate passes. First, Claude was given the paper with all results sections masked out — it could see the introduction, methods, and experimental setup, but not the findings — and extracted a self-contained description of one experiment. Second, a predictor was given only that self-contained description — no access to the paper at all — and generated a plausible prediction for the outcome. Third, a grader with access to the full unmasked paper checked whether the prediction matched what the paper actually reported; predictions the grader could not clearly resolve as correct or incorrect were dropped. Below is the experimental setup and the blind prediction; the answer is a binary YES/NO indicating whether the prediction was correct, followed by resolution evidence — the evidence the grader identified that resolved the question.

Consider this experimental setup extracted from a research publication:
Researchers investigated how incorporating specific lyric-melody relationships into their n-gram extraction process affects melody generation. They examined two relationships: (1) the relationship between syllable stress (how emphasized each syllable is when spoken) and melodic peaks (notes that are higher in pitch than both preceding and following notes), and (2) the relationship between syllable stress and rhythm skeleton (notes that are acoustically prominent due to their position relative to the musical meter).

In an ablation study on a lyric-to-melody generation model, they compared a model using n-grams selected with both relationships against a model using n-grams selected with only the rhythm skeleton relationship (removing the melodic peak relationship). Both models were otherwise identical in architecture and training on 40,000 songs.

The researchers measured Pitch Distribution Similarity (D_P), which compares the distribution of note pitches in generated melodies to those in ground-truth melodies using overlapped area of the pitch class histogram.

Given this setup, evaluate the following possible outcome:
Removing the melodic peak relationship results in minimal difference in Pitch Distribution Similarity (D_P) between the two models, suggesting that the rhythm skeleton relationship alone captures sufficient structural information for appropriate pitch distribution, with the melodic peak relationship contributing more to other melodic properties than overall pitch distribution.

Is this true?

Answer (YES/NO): NO